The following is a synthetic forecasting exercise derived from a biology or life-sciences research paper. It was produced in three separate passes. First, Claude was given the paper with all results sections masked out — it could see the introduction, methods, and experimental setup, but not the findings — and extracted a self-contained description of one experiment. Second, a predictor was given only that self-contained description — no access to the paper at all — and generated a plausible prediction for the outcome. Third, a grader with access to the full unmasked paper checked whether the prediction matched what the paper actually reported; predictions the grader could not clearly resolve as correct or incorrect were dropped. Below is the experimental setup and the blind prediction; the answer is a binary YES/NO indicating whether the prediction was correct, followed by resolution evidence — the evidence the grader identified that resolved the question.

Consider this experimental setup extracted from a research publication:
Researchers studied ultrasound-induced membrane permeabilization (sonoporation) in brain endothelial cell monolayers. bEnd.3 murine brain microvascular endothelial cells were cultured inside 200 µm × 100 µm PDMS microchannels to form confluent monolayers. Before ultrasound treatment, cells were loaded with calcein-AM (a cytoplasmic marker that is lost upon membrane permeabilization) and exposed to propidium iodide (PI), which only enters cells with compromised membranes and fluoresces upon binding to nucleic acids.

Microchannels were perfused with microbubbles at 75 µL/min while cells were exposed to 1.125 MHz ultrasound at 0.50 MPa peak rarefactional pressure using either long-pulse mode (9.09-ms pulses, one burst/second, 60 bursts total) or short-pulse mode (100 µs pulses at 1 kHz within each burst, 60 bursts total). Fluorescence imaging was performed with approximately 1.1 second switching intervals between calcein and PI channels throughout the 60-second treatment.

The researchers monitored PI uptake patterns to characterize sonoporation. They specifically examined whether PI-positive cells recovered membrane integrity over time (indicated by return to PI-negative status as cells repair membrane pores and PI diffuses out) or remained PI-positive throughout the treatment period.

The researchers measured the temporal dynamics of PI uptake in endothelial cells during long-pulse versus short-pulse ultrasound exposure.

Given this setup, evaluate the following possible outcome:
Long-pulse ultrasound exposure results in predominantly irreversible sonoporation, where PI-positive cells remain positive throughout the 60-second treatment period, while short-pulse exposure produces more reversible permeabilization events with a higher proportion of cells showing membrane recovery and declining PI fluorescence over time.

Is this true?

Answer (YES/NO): NO